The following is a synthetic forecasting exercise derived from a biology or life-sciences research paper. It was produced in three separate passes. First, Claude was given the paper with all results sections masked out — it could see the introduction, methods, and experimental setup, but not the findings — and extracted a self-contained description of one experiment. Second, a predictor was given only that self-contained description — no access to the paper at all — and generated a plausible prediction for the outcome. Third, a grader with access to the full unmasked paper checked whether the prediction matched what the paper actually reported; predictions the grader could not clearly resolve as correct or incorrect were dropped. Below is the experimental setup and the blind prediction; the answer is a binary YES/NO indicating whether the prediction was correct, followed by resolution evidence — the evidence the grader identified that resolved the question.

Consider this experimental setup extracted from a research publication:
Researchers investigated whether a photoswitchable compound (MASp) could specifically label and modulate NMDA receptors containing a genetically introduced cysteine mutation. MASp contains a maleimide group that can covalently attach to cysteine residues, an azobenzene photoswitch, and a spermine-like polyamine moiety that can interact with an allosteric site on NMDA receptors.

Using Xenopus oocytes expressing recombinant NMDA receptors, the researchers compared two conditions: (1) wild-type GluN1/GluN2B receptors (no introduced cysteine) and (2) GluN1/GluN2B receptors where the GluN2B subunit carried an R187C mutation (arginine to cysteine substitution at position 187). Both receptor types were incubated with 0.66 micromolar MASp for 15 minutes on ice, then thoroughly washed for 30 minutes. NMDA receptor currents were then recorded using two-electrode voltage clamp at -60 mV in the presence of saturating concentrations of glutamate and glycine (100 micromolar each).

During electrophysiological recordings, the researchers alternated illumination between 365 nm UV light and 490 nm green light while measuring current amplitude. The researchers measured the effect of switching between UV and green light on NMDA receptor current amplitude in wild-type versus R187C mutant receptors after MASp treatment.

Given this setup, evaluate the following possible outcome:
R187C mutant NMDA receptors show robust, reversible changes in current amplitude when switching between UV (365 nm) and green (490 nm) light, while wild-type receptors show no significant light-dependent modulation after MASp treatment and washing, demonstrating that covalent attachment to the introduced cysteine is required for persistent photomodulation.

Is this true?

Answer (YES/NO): YES